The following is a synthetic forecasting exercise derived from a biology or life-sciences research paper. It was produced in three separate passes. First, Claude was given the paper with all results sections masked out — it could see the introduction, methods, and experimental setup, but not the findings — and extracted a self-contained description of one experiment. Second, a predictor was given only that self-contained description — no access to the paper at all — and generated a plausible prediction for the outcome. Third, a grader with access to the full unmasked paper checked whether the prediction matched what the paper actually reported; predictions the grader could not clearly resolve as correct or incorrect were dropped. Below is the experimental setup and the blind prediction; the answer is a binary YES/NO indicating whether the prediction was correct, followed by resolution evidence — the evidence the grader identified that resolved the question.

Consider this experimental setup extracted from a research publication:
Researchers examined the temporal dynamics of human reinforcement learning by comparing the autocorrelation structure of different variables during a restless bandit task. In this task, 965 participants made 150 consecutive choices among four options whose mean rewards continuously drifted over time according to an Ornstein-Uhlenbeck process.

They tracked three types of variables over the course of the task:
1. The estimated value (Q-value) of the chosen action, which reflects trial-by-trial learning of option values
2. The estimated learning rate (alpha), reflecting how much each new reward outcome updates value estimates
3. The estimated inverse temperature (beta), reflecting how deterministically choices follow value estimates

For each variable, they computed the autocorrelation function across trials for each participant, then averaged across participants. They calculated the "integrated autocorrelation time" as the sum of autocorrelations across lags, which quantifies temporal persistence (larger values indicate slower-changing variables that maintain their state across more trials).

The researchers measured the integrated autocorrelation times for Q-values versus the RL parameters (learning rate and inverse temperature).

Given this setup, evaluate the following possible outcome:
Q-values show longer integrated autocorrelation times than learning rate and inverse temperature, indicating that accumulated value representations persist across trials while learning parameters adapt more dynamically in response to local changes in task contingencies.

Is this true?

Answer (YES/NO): NO